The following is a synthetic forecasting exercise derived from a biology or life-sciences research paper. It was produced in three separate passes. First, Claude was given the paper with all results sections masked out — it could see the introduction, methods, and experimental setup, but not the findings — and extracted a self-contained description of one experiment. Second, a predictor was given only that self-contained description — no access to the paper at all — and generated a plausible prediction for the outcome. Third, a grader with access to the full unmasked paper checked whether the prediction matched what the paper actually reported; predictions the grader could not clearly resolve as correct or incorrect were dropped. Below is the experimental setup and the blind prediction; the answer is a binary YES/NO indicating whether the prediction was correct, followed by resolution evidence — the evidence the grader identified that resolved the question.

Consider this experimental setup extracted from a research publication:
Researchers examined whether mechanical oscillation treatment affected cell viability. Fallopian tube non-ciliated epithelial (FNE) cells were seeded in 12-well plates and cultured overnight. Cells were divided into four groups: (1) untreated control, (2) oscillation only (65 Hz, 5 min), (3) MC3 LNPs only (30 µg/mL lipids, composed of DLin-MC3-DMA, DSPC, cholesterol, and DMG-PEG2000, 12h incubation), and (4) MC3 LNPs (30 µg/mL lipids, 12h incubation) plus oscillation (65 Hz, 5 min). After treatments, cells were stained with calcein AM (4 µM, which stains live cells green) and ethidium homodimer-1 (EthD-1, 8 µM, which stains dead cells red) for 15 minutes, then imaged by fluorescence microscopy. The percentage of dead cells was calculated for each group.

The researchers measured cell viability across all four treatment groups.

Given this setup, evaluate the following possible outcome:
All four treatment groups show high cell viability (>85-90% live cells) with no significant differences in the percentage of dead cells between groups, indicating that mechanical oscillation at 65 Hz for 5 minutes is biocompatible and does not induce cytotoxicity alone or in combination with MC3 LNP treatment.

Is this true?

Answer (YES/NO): YES